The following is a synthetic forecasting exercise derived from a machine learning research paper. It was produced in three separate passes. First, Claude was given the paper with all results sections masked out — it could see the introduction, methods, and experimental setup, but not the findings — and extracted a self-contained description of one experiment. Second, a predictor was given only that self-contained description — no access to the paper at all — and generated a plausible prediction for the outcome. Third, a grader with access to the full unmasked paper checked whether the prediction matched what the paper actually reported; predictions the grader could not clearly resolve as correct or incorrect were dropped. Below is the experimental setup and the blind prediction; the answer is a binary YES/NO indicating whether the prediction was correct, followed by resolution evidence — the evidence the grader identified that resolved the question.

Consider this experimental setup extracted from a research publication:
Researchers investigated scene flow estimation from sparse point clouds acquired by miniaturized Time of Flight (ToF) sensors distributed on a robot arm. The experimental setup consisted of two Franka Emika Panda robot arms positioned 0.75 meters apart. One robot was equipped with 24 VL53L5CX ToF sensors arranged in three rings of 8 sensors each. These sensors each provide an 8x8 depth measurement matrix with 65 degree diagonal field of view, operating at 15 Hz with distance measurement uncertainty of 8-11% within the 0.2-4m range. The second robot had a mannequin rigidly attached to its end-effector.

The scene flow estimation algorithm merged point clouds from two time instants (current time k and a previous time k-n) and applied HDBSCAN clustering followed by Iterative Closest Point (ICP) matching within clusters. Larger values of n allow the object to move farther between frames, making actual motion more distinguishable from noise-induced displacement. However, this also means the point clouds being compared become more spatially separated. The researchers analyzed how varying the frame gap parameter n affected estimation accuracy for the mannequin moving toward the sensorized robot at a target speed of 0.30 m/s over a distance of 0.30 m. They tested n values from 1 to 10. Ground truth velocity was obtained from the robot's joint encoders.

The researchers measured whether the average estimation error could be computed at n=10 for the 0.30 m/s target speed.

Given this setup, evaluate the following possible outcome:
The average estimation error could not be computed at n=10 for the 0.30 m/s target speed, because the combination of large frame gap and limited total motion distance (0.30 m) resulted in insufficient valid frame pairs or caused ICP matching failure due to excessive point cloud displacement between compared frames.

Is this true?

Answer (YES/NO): YES